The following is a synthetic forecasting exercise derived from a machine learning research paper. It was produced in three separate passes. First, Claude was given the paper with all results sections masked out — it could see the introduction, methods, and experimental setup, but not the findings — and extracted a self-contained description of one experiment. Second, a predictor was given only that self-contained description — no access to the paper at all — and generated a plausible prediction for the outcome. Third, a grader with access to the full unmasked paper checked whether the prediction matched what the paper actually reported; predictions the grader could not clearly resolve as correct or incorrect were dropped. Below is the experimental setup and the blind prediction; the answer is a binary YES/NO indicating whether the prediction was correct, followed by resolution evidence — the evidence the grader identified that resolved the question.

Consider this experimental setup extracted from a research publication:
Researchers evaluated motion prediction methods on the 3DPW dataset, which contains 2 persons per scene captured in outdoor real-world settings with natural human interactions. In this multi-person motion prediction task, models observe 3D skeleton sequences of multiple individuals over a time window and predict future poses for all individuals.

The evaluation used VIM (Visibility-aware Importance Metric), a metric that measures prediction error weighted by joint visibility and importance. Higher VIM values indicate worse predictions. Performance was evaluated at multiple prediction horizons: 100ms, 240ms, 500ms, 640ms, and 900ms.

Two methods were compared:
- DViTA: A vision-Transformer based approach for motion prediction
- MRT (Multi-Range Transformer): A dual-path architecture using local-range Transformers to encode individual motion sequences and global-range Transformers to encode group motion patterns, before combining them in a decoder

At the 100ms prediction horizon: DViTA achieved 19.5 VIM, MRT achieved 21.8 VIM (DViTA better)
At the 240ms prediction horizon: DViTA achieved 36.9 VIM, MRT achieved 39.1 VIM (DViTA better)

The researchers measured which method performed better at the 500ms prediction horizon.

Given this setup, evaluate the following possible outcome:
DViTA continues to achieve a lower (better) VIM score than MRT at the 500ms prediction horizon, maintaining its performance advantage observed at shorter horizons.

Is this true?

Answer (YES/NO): NO